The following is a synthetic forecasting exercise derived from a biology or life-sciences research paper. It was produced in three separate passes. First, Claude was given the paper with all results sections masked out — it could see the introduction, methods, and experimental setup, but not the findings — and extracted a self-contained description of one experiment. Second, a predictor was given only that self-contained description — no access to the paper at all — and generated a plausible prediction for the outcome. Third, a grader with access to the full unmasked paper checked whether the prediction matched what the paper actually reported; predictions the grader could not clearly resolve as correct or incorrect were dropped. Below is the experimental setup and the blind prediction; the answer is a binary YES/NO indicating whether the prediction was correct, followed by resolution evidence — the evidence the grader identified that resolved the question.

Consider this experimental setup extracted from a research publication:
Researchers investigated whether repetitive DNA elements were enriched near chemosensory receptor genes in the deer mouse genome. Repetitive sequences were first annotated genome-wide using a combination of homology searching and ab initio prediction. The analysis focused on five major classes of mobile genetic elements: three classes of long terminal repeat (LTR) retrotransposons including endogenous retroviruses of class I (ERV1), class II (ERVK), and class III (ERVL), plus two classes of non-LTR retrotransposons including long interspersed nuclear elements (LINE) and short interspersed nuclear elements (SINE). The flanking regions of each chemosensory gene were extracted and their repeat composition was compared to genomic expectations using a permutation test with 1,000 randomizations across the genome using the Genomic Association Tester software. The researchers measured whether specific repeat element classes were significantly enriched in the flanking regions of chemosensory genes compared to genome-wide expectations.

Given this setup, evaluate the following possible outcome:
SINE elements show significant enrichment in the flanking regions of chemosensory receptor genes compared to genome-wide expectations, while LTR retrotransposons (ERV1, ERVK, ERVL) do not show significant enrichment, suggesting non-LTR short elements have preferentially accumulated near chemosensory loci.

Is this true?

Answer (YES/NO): NO